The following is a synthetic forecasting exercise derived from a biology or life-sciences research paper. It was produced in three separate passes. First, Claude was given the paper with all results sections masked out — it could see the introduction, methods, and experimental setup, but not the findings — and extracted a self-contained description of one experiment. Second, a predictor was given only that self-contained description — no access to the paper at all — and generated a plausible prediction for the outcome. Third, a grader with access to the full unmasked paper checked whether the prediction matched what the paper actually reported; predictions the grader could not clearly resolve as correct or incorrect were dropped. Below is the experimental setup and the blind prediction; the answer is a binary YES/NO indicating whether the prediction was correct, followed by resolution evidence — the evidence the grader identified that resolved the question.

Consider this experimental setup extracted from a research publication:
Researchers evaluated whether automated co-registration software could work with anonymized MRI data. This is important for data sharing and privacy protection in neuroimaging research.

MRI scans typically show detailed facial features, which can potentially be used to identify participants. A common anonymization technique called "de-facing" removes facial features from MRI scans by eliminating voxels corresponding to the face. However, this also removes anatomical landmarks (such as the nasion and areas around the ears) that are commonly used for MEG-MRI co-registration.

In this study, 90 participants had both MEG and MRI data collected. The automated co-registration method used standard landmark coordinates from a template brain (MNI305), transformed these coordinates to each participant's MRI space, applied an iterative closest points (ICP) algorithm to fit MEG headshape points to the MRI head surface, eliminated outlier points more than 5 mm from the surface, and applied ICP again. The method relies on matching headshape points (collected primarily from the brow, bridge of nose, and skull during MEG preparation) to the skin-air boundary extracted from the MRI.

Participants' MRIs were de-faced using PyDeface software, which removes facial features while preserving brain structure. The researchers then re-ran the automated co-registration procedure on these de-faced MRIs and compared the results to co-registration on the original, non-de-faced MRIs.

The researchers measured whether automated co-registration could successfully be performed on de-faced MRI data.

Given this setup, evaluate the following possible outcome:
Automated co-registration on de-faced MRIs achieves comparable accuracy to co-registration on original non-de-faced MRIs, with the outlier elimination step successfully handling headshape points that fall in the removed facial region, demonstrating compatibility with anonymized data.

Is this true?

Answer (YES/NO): NO